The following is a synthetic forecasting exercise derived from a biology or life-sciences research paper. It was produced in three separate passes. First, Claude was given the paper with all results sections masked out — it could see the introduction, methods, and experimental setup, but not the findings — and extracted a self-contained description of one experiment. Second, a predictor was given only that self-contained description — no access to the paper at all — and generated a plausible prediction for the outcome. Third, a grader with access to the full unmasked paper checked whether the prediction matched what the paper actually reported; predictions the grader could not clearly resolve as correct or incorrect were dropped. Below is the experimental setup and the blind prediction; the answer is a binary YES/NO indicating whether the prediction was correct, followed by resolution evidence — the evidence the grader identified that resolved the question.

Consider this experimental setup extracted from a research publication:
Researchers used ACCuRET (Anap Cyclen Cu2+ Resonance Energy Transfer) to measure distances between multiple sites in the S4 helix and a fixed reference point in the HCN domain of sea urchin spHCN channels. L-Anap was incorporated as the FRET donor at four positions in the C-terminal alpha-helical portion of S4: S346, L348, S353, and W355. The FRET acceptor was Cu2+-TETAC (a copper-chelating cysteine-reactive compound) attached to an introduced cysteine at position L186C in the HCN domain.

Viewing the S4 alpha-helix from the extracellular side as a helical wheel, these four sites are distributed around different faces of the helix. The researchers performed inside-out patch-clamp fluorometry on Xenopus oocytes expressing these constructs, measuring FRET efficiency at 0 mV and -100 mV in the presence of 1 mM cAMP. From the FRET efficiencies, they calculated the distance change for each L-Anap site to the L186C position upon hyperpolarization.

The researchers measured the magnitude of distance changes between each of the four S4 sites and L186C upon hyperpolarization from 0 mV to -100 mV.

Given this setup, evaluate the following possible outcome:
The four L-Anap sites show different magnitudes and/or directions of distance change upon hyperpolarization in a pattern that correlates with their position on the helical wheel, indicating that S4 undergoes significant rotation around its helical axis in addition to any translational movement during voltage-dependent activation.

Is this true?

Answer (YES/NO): NO